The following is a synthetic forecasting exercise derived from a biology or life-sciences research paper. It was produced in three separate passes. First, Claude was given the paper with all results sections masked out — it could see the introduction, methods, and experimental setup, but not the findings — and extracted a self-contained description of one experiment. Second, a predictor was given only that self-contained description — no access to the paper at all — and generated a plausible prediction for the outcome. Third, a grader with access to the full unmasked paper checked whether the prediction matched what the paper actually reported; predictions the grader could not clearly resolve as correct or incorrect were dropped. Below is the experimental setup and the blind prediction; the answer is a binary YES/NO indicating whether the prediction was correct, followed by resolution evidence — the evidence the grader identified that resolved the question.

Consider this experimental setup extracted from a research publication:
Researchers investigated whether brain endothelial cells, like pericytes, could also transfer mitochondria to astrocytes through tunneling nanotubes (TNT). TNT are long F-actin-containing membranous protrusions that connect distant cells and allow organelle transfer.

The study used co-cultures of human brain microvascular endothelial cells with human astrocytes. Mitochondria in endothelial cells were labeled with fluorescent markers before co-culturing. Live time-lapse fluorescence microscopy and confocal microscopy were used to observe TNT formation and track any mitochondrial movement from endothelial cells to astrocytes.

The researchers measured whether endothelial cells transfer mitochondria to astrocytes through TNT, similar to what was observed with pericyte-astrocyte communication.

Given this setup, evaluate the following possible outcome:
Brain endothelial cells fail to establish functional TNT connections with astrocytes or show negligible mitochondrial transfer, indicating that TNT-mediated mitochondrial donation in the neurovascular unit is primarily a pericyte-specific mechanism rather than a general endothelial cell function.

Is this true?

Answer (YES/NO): NO